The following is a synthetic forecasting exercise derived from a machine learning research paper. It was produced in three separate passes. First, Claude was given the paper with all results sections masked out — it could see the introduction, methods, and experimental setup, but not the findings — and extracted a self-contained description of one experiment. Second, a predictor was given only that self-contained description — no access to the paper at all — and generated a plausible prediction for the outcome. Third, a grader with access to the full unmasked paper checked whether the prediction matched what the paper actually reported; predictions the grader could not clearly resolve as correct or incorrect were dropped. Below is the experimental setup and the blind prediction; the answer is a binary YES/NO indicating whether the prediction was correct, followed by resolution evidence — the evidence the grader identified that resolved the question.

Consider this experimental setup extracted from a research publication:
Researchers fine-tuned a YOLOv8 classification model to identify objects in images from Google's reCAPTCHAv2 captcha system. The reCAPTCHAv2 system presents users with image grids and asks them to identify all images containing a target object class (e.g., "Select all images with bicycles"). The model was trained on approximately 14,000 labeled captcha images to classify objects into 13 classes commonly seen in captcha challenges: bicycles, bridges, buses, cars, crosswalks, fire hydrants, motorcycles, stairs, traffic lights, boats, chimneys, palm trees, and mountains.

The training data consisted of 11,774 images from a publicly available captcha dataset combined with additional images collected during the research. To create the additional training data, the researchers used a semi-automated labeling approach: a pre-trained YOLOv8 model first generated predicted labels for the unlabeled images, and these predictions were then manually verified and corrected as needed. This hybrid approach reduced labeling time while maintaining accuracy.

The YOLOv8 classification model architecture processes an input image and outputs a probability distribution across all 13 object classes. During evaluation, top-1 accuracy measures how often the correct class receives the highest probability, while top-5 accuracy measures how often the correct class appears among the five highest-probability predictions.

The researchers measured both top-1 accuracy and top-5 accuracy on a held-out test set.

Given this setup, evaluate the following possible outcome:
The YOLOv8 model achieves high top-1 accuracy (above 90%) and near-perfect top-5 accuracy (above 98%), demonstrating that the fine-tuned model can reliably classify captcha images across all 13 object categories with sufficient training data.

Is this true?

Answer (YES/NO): NO